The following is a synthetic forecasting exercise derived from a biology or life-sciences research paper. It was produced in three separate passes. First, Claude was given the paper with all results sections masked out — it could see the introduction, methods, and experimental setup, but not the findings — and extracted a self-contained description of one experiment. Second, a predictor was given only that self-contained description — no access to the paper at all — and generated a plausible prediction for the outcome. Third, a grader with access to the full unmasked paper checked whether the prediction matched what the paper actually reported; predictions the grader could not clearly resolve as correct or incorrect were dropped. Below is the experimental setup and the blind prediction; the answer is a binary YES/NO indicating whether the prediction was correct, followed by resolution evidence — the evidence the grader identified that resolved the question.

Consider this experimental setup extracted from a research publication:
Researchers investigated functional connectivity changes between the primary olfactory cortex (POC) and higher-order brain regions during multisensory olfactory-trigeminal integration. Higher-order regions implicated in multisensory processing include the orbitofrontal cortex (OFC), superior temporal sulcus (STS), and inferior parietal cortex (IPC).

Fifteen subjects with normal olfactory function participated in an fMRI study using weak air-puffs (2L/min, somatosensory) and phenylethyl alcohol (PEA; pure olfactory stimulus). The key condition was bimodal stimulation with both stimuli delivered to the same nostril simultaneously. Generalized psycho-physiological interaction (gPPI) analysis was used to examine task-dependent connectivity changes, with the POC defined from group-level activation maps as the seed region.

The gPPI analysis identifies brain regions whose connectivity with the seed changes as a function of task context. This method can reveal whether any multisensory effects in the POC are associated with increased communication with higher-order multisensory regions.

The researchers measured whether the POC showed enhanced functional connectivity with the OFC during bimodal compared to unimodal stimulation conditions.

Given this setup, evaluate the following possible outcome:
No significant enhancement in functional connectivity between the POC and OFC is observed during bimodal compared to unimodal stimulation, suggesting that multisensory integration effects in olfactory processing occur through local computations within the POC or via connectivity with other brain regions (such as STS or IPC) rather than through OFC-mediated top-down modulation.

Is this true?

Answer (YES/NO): NO